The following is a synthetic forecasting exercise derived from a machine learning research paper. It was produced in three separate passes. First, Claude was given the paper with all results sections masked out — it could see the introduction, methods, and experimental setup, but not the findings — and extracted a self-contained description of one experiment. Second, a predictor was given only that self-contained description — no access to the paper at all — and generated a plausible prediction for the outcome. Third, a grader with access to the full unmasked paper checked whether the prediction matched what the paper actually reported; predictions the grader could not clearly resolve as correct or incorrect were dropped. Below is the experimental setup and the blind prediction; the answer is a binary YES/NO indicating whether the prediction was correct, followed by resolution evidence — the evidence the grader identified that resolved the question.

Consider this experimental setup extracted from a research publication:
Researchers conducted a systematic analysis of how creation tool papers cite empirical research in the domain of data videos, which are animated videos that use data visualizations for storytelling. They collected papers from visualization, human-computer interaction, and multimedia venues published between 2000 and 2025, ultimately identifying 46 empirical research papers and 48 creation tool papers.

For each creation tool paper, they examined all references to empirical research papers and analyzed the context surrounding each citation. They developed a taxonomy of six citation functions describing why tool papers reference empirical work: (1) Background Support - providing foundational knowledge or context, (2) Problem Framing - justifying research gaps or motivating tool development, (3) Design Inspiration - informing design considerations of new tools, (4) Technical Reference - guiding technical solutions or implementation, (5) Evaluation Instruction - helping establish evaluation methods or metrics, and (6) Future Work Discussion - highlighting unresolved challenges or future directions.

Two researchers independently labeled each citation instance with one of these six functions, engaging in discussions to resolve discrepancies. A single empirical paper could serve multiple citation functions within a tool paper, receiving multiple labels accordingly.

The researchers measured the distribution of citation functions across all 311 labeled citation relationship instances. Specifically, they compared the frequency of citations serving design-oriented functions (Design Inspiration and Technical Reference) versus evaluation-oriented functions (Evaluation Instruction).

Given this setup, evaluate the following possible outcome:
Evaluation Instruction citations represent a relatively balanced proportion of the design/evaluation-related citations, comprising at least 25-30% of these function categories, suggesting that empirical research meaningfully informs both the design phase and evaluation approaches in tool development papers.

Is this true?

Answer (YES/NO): NO